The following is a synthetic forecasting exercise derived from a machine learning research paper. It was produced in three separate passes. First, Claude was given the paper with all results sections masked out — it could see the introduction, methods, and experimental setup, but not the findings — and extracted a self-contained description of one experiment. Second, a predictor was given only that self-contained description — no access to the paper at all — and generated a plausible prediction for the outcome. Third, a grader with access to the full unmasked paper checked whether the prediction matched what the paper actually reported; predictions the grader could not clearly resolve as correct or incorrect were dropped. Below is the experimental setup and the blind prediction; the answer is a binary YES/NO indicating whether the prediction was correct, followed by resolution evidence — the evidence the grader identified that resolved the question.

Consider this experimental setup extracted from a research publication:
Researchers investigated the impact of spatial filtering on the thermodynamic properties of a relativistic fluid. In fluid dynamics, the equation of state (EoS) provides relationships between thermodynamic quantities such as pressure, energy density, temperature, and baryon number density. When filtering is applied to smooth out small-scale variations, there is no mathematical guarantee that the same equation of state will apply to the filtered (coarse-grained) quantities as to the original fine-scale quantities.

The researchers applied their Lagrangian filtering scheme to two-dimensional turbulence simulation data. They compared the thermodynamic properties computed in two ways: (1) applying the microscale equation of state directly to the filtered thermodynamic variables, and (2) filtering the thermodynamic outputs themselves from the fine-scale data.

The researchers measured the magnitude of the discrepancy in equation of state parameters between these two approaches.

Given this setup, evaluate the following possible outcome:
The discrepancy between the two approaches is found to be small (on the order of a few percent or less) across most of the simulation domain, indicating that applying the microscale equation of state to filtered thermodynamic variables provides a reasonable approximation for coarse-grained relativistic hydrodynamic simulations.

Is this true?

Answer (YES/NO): NO